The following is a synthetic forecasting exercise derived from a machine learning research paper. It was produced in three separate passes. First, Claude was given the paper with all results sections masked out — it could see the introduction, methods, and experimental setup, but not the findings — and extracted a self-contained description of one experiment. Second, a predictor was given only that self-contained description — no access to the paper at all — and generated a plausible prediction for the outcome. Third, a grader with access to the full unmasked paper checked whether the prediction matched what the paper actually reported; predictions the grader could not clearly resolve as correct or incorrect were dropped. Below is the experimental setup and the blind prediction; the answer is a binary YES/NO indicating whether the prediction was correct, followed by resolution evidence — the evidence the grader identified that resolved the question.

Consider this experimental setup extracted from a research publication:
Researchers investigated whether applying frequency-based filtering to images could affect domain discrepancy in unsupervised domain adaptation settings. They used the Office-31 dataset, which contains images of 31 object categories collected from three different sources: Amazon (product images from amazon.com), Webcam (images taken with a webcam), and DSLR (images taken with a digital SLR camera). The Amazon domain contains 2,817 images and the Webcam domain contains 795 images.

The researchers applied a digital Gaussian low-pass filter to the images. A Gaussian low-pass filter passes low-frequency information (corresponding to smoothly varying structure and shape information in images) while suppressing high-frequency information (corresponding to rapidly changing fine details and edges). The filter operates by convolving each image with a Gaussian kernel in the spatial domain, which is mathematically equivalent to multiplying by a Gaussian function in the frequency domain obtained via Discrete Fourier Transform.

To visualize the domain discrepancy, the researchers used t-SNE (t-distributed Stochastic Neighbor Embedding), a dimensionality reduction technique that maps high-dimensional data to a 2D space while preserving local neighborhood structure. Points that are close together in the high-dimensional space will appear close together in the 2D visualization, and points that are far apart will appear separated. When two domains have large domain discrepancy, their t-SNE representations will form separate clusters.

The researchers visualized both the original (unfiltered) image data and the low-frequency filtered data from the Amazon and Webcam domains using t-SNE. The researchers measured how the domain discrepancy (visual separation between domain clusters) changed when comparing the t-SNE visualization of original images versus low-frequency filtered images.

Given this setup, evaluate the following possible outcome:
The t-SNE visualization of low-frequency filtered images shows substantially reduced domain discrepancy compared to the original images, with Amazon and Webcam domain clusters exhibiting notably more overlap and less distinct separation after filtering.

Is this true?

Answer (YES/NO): YES